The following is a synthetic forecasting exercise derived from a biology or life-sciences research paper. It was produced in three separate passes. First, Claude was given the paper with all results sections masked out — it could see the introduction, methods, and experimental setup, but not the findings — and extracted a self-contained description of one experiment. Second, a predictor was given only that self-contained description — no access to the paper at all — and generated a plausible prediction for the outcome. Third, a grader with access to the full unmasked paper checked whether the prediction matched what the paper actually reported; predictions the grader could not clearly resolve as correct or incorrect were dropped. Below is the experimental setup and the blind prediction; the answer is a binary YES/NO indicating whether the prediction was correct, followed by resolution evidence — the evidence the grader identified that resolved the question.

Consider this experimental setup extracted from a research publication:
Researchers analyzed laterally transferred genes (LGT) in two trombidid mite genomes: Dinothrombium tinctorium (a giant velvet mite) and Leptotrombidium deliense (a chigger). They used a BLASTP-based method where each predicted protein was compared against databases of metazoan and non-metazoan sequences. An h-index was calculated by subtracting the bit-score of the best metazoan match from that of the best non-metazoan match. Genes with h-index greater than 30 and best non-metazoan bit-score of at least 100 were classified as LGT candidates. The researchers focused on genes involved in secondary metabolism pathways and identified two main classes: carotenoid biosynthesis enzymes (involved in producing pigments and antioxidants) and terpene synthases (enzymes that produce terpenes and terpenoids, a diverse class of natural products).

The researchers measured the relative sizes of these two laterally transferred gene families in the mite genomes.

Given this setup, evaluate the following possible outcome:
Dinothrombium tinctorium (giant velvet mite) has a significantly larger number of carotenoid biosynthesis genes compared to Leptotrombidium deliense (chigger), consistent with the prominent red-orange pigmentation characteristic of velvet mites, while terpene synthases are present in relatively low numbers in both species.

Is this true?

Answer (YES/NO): NO